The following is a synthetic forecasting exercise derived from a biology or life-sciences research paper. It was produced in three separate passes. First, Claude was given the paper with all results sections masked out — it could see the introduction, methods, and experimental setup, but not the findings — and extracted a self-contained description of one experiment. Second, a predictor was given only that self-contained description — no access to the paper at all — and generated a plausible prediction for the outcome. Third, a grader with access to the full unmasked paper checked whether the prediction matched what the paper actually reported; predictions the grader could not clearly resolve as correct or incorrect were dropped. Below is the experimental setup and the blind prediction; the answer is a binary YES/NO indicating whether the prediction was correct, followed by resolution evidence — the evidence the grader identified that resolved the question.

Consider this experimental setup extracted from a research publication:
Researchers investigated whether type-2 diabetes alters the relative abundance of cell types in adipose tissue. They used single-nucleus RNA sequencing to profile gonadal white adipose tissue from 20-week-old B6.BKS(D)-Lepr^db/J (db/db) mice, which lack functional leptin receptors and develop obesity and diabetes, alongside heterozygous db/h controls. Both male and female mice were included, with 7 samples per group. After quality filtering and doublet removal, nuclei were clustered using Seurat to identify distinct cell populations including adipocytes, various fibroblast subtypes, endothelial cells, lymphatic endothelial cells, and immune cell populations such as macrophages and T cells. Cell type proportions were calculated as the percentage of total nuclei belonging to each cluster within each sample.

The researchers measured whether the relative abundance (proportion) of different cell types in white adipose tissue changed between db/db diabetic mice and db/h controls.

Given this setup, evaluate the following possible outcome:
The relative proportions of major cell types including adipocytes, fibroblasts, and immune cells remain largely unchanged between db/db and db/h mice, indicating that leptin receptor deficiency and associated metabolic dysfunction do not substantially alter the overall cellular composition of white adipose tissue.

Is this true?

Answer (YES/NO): NO